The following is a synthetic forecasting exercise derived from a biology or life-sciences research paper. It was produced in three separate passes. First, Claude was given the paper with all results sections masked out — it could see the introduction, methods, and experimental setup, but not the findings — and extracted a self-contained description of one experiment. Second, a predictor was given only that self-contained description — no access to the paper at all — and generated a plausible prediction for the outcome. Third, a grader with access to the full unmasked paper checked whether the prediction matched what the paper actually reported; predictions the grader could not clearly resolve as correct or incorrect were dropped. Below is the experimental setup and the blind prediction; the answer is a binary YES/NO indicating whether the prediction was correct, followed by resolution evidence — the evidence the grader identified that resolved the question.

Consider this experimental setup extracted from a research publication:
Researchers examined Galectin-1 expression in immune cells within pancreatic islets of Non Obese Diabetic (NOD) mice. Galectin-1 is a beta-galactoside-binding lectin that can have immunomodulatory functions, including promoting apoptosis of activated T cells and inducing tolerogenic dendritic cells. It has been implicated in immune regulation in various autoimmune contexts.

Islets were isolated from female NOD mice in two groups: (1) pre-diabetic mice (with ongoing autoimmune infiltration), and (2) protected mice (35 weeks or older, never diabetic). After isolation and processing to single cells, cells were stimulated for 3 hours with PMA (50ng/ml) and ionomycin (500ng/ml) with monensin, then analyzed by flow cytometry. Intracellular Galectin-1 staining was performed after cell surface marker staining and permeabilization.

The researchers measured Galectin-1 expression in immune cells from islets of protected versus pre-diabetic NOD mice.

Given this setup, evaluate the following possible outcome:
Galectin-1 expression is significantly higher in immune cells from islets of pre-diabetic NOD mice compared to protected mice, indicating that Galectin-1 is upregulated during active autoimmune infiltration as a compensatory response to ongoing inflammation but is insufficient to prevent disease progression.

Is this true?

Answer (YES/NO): NO